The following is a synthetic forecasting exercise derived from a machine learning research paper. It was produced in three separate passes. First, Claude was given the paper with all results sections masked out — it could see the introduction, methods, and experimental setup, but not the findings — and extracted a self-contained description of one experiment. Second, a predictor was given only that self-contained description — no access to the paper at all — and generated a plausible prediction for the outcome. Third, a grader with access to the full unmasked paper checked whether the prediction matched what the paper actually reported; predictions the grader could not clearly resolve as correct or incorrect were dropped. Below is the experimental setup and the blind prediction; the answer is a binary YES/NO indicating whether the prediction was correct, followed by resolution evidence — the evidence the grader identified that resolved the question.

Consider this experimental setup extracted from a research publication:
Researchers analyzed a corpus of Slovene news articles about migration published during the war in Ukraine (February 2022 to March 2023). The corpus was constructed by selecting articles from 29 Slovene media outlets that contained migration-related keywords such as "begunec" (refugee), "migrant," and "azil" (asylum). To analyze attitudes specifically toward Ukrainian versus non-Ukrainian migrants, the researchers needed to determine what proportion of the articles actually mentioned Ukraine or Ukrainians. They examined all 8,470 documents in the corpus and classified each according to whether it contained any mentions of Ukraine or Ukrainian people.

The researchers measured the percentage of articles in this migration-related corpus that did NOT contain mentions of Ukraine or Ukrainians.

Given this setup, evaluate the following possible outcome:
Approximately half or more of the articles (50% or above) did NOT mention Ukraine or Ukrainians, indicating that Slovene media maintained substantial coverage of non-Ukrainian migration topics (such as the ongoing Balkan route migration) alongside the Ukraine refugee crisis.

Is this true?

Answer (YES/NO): NO